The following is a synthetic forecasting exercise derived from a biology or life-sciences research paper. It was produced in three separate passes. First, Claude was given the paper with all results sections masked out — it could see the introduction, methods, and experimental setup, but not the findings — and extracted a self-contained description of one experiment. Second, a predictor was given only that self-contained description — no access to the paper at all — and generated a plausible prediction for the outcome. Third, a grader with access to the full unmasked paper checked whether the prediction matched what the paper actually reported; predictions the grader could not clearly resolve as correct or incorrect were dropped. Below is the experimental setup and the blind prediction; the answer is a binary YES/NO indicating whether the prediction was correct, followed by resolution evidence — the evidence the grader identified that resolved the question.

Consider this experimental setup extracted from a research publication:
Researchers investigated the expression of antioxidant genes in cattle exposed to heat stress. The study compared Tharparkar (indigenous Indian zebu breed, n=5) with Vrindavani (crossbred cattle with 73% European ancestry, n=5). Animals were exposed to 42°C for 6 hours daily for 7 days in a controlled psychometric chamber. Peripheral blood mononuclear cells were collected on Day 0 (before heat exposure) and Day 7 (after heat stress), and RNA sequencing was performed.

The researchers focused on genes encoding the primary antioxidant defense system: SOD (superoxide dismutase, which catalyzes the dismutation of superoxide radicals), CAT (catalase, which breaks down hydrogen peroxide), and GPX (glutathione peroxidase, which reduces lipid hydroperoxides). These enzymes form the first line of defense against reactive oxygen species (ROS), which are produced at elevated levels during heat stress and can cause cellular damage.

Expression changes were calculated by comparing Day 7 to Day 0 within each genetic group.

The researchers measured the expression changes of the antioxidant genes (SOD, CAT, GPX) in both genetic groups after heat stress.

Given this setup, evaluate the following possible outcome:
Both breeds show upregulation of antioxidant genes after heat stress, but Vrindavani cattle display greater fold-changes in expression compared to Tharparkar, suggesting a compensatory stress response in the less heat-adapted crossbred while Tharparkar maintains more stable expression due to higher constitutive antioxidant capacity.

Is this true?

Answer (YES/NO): NO